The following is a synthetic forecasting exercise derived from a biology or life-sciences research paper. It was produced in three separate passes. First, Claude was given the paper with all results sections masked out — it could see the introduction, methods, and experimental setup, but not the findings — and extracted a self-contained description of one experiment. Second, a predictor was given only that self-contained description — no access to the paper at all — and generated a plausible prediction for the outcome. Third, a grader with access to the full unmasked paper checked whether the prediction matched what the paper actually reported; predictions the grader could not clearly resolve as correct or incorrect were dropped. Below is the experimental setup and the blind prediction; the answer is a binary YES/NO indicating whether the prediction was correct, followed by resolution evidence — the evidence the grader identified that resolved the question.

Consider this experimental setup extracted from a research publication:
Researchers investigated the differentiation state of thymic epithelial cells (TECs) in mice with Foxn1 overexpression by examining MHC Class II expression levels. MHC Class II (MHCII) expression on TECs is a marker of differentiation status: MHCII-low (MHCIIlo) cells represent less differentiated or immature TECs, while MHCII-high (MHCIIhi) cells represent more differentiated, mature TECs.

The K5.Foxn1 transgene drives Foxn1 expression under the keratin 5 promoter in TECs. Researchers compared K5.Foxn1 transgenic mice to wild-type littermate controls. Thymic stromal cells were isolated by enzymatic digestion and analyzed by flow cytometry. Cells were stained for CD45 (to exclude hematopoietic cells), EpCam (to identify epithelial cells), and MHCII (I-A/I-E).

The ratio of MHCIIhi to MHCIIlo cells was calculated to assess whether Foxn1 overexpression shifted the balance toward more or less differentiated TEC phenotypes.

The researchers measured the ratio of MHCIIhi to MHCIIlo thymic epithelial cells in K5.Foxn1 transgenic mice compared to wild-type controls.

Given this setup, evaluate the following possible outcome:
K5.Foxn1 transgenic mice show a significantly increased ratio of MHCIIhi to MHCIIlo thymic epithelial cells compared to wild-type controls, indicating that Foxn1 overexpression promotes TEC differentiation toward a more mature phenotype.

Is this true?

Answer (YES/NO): YES